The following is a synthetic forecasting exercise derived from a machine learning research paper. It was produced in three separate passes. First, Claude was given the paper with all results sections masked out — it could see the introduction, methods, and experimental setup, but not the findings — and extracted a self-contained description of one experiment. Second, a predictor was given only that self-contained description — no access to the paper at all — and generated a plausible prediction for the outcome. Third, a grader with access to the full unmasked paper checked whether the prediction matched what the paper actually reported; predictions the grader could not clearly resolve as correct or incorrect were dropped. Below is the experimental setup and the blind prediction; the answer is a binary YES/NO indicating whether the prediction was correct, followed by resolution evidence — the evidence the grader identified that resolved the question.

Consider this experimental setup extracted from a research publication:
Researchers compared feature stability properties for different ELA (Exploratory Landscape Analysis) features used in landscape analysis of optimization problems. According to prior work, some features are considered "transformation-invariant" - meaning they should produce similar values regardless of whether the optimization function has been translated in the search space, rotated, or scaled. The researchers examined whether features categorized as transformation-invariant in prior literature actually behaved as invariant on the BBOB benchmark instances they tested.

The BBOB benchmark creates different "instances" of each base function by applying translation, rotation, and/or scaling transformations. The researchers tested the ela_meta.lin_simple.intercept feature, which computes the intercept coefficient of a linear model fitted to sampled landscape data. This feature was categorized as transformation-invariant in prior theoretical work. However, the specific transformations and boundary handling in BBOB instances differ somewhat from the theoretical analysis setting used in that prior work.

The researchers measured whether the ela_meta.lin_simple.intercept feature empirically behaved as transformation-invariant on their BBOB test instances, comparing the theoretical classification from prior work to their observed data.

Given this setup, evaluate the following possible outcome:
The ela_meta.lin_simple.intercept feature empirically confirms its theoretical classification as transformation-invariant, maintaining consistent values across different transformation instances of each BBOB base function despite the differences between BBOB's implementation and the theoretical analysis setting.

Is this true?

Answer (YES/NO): NO